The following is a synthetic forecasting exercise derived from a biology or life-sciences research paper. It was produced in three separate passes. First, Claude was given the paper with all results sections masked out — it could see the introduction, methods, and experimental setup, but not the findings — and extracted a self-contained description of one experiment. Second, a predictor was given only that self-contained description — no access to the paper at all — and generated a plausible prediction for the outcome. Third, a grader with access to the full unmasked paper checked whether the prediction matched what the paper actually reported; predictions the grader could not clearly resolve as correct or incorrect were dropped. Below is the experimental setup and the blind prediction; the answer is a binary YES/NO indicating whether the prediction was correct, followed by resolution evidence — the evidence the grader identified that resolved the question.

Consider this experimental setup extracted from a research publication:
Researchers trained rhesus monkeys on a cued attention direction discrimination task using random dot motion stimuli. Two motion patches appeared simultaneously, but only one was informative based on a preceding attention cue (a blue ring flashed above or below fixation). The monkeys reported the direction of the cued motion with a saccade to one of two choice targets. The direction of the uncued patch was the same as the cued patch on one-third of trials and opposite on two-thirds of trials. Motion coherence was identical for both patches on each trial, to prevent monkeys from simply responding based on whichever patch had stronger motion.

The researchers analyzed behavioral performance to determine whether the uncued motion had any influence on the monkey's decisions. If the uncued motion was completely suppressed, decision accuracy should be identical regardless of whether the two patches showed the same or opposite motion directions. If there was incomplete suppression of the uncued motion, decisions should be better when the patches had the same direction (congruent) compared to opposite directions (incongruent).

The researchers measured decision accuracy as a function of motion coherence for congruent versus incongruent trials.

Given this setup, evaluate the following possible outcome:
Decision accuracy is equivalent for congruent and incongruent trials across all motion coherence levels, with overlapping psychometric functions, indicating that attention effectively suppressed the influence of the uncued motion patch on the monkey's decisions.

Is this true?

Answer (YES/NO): NO